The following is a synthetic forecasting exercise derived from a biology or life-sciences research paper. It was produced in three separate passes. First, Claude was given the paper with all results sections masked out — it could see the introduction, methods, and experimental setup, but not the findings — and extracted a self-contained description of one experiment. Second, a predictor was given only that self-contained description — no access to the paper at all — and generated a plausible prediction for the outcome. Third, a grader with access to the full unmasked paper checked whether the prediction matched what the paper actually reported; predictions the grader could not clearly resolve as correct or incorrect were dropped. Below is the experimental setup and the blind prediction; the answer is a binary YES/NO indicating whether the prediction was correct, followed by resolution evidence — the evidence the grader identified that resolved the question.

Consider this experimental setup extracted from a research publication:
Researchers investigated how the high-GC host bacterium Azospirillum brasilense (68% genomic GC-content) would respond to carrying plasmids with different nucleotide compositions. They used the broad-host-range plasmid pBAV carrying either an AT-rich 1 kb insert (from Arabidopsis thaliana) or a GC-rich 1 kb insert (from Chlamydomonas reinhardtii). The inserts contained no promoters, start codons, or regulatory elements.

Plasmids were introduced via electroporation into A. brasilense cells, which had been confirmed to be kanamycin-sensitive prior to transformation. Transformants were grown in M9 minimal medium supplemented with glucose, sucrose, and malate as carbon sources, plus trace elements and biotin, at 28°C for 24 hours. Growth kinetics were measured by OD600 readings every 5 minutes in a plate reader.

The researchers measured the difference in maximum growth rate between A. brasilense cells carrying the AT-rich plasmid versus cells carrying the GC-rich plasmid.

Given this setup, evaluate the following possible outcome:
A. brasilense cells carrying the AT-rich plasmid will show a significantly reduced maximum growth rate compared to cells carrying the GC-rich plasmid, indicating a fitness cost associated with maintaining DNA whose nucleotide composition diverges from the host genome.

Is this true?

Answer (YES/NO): YES